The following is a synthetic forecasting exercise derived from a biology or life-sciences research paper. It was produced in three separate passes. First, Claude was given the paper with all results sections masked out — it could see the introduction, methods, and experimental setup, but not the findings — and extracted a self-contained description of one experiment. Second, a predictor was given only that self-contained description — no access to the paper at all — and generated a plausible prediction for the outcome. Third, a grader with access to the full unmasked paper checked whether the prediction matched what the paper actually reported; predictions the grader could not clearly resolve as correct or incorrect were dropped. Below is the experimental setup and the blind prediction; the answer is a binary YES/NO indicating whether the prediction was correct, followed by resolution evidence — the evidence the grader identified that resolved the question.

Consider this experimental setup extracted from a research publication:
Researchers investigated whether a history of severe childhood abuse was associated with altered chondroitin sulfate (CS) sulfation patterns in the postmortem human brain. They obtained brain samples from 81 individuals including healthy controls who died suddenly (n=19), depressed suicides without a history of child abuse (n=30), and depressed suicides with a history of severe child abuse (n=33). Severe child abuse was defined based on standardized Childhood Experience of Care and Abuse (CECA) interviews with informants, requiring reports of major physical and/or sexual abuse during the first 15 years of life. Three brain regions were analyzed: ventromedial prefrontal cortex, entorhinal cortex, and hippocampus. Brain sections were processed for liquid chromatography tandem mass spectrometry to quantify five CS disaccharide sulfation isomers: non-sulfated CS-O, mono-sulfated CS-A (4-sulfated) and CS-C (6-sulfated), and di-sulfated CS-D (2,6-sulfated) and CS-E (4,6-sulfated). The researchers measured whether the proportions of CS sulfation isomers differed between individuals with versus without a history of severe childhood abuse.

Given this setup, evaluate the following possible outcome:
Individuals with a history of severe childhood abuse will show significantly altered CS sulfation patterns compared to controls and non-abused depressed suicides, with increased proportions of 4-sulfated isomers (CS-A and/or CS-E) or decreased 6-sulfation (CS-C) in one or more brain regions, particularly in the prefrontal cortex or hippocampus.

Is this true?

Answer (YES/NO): NO